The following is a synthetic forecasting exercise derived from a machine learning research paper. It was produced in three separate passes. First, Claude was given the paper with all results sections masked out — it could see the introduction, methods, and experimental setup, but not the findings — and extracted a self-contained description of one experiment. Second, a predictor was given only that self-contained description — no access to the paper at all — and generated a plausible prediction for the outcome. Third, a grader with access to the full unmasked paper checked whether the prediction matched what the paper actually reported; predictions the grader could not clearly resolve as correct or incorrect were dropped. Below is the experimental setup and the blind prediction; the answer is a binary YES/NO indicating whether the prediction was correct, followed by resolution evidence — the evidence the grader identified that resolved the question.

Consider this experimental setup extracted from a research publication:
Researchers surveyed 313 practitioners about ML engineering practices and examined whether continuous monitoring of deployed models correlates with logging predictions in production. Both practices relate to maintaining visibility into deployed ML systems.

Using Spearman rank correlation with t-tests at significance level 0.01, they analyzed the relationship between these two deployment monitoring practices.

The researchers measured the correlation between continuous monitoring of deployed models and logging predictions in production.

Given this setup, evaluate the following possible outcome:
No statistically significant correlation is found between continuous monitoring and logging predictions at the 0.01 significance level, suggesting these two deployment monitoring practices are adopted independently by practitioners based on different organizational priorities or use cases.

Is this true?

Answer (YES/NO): NO